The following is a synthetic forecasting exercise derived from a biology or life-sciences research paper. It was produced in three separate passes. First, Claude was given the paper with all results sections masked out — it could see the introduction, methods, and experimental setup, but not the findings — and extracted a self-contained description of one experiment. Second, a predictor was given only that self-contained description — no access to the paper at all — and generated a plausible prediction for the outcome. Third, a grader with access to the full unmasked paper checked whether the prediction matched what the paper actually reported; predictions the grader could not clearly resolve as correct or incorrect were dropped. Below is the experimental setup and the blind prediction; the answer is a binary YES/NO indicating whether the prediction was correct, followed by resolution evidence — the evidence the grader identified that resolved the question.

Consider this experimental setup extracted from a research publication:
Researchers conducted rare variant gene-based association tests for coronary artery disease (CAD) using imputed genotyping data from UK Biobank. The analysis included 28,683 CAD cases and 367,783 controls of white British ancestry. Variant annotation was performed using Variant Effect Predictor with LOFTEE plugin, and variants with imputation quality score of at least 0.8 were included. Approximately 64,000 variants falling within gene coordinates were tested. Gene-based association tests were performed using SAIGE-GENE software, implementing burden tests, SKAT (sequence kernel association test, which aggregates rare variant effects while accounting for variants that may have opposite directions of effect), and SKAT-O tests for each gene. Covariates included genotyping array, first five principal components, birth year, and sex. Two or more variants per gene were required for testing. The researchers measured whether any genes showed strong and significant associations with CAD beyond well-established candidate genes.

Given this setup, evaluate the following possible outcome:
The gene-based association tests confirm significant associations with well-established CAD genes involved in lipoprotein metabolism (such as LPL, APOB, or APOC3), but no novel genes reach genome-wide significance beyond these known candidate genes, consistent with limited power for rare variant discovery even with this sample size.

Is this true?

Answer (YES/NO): NO